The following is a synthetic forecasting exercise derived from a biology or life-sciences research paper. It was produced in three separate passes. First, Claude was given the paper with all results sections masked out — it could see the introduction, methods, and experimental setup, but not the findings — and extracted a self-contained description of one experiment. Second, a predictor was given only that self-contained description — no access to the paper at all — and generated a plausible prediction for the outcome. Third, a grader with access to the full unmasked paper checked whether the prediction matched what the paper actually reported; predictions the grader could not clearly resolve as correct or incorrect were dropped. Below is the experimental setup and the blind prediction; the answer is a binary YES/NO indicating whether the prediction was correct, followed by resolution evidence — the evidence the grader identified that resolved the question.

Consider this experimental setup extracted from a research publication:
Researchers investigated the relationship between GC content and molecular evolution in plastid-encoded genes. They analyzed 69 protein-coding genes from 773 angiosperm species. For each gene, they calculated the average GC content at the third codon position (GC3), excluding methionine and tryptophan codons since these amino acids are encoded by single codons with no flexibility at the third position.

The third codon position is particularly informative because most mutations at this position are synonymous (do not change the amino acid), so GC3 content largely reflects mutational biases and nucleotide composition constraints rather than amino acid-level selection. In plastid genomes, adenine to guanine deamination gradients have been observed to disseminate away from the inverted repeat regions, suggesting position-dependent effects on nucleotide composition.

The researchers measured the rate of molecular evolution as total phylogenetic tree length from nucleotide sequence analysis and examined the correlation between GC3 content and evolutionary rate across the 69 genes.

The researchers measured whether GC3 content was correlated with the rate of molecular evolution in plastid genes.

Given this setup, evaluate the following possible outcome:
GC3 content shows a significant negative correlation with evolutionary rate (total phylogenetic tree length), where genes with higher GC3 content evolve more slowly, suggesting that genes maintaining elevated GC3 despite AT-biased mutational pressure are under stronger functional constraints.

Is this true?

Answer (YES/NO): YES